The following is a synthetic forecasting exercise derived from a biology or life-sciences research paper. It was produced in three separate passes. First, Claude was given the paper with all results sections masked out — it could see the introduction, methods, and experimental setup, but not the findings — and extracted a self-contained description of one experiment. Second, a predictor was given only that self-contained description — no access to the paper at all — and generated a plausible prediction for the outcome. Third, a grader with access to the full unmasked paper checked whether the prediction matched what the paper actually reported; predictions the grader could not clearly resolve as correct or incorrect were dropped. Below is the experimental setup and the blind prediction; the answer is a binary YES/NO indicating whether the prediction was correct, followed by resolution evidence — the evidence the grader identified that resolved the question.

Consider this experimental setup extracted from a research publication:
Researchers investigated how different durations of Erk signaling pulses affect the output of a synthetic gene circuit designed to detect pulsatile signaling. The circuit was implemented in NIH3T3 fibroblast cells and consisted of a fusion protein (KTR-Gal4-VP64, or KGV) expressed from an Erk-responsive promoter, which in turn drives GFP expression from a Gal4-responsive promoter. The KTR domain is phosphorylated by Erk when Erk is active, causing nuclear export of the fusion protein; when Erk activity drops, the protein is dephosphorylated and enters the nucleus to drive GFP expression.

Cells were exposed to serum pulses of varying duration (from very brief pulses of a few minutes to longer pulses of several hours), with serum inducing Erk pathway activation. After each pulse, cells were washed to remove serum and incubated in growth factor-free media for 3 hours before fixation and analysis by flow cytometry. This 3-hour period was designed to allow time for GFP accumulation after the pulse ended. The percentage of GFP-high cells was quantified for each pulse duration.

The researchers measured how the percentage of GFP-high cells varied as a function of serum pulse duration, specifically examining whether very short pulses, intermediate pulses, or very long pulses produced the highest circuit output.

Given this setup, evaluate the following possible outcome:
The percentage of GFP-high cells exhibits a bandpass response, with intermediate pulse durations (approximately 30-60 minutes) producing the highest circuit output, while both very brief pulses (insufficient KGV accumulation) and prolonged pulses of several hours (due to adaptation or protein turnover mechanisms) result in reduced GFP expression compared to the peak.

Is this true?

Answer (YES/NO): NO